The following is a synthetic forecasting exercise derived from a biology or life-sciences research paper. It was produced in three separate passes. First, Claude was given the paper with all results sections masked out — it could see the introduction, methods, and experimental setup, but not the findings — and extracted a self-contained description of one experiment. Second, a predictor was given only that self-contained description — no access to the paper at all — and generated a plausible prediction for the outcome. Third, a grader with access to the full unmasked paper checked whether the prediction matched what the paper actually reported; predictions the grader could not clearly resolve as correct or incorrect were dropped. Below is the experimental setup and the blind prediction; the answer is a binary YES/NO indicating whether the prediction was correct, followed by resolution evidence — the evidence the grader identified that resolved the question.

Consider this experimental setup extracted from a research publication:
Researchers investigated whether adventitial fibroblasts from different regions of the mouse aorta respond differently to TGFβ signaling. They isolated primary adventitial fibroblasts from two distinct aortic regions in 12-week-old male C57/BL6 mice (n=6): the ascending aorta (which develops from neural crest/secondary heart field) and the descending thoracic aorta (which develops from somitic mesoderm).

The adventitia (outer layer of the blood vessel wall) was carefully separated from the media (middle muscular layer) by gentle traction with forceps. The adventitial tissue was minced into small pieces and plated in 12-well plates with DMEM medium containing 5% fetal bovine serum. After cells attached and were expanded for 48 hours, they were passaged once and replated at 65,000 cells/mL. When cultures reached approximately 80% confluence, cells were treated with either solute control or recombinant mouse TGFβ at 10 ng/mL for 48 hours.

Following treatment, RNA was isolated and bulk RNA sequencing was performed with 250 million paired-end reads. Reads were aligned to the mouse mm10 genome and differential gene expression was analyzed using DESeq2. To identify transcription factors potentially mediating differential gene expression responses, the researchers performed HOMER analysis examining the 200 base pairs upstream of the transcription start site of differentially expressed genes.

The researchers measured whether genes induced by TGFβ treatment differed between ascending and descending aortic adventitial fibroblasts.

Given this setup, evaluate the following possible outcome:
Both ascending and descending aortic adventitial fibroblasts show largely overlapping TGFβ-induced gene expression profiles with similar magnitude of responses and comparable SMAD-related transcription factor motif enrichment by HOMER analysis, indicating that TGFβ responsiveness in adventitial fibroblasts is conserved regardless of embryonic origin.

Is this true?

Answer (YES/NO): NO